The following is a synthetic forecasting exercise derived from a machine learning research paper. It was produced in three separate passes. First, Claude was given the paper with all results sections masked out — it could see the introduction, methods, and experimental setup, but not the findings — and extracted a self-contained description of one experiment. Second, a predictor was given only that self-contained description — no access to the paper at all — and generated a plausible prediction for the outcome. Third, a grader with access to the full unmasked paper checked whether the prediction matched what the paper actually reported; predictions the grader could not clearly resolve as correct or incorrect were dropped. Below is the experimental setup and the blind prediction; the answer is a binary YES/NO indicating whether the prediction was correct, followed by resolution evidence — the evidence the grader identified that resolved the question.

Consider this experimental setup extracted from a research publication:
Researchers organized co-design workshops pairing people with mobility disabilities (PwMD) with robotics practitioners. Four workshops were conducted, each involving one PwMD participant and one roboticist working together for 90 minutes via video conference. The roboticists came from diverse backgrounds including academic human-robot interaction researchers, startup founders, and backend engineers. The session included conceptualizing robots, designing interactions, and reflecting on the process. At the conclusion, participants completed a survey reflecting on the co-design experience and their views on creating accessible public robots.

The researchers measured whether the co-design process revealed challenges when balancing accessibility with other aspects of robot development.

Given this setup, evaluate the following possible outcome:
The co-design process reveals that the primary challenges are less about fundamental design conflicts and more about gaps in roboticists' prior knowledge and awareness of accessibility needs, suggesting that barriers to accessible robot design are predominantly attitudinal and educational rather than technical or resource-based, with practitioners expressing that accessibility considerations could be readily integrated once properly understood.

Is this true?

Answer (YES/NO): NO